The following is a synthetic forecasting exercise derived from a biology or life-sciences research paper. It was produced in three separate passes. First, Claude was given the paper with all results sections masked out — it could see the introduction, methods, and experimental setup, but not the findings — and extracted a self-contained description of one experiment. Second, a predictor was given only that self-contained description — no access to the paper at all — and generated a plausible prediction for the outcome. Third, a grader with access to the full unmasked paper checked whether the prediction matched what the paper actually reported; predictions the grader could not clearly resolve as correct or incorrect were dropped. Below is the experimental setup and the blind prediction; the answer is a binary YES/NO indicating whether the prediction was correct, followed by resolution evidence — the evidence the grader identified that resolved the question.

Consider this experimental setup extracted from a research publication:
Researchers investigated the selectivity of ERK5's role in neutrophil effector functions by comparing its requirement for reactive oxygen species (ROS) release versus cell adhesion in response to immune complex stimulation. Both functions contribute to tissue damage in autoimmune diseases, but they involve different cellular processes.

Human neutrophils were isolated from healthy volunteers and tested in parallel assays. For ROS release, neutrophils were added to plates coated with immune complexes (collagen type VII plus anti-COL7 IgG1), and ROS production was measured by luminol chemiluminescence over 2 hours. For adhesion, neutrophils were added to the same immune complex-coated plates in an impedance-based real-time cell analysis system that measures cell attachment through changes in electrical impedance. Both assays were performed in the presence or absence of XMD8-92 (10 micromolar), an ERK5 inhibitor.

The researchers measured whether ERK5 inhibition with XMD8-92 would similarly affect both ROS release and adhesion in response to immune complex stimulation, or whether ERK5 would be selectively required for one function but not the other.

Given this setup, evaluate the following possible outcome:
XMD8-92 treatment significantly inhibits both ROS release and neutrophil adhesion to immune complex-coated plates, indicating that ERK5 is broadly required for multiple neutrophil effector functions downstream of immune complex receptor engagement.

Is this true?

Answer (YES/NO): NO